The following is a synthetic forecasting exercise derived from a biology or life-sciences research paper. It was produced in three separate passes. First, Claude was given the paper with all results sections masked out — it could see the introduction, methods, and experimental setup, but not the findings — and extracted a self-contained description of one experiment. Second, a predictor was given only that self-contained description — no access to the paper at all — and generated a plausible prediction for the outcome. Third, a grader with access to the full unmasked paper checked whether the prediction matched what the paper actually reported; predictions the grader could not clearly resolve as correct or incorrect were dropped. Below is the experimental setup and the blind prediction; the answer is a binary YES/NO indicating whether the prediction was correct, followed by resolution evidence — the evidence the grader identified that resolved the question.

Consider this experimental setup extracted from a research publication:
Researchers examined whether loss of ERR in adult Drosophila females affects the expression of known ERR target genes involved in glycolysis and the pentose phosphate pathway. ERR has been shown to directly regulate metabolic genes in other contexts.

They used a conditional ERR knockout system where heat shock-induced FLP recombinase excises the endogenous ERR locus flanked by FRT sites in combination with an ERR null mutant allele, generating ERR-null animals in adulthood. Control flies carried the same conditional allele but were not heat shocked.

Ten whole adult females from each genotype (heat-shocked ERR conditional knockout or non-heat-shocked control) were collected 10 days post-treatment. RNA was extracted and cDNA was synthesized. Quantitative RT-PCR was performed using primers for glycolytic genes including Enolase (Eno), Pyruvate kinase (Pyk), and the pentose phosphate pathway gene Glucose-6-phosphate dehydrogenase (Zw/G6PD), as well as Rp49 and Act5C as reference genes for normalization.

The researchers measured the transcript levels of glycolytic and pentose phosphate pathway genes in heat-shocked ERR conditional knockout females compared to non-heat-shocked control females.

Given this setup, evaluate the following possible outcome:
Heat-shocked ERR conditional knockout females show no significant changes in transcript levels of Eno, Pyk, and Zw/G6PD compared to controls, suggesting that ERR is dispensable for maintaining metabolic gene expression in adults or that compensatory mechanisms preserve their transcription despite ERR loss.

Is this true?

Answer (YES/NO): NO